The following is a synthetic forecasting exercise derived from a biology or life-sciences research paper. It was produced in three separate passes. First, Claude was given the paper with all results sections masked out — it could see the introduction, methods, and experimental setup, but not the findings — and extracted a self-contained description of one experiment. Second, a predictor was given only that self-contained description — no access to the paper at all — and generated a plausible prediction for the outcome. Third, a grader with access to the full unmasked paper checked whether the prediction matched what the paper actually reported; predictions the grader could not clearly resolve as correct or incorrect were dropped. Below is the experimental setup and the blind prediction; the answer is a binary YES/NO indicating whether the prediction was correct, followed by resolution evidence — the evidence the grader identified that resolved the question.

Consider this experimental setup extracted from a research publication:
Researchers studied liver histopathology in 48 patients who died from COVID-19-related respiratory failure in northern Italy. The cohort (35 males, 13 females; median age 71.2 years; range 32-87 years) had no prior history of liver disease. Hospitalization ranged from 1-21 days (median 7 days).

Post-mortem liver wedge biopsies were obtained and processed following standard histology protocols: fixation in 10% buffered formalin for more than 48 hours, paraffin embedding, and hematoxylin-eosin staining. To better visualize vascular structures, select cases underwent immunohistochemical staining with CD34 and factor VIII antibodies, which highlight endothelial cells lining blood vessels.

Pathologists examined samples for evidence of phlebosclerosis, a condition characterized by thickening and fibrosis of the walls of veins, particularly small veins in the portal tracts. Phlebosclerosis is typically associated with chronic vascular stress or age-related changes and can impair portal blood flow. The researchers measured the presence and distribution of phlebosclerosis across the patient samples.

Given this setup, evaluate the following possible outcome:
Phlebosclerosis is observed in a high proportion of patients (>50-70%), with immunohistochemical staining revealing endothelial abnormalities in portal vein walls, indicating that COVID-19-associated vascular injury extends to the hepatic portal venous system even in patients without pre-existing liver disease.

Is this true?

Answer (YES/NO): NO